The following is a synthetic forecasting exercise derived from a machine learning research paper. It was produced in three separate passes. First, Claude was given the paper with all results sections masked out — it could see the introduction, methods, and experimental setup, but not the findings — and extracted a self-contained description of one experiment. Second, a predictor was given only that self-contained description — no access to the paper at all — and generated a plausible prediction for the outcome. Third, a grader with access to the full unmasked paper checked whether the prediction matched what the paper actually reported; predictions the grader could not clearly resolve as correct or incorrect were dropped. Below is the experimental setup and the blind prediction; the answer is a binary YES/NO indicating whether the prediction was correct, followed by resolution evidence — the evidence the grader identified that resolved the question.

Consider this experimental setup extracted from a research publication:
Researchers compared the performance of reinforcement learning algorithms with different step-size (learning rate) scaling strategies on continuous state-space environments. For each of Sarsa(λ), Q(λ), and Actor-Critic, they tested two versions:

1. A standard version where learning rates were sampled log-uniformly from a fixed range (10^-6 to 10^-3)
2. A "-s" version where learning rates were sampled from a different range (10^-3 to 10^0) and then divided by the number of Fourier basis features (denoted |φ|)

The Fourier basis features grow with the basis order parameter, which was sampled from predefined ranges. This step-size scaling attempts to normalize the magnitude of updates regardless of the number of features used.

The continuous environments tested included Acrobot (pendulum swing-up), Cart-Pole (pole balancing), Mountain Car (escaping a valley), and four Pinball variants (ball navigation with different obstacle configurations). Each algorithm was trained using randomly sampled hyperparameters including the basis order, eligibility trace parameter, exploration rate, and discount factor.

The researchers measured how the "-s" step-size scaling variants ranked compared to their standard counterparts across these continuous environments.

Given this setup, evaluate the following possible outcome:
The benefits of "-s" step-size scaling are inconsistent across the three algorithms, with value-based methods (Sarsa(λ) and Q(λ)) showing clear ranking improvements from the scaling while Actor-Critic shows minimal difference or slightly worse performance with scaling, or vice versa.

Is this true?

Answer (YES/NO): NO